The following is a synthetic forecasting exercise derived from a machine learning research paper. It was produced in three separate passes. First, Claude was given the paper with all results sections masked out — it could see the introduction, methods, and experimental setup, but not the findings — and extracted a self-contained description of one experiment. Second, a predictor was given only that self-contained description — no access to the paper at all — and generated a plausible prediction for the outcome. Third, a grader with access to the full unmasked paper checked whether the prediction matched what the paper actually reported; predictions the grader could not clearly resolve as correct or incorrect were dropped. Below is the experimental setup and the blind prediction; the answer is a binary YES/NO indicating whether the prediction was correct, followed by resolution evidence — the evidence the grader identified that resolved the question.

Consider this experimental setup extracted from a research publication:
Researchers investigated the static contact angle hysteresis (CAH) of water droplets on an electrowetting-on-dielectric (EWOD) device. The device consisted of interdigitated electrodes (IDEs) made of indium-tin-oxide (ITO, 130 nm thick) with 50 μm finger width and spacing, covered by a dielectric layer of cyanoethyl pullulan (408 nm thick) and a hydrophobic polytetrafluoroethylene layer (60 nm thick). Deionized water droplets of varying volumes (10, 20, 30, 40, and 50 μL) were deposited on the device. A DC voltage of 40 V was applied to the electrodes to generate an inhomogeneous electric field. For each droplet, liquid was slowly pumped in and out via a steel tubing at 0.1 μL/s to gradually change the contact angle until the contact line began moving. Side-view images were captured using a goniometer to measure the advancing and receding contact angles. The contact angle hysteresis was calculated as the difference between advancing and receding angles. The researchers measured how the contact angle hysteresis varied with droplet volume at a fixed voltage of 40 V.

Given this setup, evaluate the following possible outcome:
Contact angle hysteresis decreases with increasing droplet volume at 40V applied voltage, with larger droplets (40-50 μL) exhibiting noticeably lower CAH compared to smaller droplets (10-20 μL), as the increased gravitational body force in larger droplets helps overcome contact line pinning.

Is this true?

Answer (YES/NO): NO